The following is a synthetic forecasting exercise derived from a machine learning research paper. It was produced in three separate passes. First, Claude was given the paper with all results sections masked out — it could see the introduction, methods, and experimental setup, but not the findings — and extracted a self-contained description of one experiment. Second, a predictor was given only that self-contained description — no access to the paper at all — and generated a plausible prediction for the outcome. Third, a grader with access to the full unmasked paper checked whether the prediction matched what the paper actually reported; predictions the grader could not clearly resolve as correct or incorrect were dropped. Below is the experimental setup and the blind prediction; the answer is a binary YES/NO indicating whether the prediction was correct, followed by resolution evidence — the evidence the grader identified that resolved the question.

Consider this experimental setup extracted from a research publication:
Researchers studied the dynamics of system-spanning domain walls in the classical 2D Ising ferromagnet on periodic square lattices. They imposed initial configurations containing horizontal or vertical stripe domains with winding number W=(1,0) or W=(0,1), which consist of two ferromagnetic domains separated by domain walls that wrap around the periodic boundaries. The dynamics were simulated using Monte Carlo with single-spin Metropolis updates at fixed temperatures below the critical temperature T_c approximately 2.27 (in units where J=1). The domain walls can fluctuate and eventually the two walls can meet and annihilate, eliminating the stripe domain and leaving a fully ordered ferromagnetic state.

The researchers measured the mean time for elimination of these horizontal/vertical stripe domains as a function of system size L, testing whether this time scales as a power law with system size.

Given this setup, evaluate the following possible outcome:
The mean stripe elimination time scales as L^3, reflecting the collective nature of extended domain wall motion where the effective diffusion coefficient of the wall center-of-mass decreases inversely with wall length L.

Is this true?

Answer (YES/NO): YES